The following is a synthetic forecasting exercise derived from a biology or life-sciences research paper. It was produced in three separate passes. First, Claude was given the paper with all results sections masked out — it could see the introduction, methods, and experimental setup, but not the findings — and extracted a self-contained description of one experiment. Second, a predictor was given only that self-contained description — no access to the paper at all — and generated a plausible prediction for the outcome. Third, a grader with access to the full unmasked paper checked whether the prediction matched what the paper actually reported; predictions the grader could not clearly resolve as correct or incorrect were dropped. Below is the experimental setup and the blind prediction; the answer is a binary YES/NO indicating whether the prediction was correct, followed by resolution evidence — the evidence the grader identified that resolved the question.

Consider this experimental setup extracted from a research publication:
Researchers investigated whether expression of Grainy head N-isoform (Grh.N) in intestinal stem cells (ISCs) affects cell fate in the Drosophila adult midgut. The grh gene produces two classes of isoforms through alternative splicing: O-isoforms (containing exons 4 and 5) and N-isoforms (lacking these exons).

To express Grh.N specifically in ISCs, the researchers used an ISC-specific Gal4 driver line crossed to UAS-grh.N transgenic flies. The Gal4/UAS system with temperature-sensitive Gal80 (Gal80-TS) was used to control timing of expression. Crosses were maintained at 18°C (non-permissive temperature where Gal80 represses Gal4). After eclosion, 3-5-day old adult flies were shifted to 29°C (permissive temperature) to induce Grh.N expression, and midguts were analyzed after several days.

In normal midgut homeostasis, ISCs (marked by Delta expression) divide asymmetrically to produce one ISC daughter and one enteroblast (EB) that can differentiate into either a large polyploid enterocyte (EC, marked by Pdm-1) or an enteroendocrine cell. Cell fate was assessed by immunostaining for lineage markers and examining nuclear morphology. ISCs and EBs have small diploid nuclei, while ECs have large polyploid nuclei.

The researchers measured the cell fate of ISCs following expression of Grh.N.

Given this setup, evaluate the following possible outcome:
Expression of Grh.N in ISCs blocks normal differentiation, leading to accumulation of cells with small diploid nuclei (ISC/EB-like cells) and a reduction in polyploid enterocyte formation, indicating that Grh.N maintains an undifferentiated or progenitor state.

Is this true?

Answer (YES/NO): NO